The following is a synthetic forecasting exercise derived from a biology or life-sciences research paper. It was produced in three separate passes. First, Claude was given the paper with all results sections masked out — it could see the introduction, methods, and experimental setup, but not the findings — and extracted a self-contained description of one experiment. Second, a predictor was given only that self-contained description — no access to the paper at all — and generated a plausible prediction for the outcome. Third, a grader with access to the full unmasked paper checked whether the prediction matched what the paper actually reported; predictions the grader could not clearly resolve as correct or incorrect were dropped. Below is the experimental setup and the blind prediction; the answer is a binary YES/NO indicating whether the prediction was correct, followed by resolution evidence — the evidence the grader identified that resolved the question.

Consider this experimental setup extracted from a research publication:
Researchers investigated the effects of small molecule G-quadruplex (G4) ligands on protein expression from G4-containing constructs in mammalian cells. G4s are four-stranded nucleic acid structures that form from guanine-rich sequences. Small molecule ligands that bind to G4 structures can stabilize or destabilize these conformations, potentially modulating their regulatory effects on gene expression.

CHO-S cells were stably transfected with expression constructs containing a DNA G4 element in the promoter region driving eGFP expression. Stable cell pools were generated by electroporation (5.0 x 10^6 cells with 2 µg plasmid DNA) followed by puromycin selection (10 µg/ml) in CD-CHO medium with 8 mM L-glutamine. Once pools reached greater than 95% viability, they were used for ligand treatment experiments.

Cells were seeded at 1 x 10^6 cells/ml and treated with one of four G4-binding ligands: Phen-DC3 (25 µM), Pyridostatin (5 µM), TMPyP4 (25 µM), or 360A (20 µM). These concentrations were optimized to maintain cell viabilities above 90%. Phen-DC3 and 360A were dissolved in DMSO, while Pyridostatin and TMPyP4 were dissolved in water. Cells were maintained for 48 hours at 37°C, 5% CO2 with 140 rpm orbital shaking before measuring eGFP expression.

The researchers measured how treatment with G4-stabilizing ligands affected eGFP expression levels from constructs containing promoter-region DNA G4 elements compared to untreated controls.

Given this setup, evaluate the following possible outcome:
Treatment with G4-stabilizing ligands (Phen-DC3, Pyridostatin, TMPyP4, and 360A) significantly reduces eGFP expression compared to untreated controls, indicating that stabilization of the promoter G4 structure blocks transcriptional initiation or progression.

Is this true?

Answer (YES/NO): NO